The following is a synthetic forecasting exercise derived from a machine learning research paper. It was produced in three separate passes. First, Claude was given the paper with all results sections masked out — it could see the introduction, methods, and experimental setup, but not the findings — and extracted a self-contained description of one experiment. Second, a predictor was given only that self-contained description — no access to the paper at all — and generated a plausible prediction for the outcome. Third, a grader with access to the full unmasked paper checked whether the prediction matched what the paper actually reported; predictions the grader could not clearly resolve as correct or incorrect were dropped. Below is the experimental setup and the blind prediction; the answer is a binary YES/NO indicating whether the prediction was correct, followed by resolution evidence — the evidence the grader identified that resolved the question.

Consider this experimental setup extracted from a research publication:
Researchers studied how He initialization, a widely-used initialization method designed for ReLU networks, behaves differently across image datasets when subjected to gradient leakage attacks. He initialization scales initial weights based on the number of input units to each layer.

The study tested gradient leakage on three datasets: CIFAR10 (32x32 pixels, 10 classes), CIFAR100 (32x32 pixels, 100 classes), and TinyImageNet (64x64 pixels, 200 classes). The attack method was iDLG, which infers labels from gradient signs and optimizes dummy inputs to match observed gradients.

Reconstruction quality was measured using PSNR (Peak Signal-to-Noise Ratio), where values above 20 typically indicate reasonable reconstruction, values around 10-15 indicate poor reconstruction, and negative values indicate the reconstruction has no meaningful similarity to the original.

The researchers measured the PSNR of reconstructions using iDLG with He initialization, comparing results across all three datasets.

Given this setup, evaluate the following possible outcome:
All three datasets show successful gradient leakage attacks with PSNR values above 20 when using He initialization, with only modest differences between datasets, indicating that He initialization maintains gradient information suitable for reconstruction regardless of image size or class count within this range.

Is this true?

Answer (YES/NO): NO